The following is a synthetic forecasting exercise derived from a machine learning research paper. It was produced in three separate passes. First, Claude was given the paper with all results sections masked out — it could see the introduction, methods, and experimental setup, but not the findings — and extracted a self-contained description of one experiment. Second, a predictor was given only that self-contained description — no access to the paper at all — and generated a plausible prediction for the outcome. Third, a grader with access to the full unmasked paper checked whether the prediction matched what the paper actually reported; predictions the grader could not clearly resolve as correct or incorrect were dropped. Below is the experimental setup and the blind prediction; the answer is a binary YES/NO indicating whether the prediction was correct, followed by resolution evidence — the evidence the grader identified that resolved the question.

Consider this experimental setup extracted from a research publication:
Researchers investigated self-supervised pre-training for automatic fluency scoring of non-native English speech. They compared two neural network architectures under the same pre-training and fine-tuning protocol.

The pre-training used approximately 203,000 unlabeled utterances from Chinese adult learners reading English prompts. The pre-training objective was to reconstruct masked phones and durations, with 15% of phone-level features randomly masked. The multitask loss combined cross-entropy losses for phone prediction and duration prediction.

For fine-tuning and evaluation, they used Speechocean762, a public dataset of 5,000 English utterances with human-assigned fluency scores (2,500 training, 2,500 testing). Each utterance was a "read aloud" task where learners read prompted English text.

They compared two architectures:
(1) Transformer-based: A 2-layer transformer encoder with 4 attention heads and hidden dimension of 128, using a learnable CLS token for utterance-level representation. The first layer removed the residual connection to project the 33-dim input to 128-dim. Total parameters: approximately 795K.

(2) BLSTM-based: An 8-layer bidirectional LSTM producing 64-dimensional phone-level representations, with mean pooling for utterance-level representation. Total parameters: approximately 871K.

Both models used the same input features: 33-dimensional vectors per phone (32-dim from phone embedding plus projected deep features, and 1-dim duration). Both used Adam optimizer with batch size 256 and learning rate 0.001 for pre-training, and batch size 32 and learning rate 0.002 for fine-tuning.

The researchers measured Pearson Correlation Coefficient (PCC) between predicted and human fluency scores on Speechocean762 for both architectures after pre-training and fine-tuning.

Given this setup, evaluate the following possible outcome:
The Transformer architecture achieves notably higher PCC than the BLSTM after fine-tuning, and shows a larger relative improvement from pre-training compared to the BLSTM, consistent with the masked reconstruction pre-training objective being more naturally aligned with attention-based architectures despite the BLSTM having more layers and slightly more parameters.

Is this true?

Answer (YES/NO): NO